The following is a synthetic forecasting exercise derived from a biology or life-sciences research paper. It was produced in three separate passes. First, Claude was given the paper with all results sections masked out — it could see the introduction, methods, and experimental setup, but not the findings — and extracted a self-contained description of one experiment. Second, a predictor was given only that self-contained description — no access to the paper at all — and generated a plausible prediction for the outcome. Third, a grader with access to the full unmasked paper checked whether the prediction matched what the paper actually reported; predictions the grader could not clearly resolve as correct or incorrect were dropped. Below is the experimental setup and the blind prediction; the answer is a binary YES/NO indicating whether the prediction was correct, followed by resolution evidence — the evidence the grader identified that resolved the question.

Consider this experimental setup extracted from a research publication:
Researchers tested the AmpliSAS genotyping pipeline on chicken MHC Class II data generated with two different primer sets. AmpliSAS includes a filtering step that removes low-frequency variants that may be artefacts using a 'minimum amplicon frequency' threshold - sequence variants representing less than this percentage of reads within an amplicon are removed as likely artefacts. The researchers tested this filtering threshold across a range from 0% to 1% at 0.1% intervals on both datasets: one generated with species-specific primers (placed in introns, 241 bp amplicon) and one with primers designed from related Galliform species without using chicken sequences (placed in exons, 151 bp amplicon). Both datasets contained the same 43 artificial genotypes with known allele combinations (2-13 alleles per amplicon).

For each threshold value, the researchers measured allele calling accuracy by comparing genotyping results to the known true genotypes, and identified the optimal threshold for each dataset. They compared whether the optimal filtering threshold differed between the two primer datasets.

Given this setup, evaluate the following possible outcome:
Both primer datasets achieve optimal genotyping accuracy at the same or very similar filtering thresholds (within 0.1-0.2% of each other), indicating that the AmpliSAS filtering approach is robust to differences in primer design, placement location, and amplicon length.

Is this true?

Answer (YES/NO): NO